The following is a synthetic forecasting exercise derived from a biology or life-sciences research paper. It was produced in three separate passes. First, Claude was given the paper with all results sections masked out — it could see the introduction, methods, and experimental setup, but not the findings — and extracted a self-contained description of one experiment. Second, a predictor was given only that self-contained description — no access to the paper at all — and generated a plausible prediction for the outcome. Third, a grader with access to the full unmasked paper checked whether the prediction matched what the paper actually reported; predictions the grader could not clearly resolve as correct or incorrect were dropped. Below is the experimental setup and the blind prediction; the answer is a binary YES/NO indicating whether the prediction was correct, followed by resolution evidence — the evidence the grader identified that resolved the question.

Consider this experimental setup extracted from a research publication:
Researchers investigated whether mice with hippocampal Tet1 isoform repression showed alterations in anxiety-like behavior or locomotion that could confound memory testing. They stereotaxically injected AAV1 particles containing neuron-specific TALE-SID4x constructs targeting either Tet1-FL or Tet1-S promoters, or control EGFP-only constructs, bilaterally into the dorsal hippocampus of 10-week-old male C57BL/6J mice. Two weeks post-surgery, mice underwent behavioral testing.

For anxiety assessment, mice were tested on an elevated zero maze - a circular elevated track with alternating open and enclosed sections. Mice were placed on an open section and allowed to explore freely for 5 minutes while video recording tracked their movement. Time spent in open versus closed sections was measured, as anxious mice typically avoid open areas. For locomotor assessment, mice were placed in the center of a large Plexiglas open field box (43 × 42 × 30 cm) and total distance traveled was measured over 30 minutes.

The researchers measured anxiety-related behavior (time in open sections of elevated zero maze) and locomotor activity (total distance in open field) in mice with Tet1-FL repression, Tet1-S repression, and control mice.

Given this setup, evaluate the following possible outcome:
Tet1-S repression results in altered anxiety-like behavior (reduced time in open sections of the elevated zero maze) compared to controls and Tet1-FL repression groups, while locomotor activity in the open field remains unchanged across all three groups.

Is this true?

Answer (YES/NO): NO